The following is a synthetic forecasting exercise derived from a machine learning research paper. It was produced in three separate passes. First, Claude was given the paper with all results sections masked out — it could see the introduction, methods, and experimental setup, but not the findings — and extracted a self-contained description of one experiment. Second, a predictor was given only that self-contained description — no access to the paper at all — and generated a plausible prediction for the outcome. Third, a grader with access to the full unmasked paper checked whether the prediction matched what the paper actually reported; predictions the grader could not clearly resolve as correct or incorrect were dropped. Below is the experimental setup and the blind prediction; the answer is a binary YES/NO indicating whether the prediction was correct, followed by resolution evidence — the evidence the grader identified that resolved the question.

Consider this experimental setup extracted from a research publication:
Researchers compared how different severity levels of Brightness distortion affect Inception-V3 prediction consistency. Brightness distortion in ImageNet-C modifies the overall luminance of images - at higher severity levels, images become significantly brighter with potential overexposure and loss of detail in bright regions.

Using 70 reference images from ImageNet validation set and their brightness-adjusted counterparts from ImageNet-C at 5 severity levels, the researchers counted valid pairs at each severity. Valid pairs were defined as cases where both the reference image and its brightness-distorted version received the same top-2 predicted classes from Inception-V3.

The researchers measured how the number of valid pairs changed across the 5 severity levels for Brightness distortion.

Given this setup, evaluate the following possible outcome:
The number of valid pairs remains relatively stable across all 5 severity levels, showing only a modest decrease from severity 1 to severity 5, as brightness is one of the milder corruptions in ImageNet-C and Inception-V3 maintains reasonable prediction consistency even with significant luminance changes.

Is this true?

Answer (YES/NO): NO